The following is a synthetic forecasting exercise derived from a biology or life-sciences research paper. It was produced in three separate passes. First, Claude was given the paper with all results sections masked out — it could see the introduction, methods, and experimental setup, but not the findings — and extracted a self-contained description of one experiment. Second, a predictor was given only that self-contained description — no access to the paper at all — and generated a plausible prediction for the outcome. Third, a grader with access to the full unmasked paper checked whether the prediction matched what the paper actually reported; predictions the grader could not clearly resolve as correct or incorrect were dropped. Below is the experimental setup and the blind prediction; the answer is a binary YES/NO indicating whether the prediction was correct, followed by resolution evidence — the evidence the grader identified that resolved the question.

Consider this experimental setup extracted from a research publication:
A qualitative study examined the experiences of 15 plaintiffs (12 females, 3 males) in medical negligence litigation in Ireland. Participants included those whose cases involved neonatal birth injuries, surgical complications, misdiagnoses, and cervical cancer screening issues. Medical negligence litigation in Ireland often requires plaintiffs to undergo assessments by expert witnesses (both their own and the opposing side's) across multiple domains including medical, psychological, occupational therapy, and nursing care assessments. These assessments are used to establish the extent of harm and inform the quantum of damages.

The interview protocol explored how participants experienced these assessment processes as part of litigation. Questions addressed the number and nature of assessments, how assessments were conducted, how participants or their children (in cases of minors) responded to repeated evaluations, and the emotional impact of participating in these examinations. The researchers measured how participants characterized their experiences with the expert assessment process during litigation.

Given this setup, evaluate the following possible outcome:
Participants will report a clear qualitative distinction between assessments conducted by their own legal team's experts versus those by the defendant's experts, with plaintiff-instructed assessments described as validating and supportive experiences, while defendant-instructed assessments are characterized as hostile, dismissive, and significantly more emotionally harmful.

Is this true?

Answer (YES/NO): NO